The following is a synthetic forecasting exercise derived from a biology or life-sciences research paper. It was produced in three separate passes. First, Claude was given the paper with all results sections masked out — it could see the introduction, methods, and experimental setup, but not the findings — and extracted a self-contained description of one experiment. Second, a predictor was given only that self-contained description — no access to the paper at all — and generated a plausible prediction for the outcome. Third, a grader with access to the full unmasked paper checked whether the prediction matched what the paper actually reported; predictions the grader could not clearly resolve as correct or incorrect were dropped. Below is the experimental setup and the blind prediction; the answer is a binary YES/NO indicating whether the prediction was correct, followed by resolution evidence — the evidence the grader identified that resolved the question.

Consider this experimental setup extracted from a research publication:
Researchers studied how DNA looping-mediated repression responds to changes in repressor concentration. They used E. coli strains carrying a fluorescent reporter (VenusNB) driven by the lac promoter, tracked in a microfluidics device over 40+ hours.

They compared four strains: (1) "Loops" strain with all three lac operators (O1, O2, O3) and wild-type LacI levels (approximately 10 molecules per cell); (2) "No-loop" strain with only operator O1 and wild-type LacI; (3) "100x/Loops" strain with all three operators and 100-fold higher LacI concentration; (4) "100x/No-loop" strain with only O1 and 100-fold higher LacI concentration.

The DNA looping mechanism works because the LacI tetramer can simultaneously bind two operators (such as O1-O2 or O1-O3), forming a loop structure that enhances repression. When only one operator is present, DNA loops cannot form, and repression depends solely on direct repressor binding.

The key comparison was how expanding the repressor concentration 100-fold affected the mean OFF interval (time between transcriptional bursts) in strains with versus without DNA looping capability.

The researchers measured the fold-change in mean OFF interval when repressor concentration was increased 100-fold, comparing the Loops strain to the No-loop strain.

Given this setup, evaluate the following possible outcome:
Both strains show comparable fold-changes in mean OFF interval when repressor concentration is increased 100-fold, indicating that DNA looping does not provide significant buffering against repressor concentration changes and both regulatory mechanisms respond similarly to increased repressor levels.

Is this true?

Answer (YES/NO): NO